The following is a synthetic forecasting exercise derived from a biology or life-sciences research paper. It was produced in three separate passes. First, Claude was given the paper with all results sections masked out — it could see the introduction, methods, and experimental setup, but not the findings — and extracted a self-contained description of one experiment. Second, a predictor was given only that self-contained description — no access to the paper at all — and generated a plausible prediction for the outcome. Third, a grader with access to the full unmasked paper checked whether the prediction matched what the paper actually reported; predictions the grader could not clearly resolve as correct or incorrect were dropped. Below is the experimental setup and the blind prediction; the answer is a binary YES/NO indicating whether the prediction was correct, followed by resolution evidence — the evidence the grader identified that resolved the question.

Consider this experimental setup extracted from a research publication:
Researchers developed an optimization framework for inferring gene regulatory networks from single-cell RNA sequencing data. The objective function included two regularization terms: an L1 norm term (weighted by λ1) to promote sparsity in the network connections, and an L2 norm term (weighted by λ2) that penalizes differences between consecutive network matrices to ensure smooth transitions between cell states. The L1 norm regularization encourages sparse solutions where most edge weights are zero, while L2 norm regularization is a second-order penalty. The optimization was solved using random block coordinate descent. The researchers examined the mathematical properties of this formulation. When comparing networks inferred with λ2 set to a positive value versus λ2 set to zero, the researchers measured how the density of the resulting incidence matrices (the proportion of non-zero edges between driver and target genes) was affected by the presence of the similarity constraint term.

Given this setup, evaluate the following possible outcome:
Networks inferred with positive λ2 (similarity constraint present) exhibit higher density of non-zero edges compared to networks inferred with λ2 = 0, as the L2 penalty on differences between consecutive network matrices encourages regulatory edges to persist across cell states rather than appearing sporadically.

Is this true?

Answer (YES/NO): YES